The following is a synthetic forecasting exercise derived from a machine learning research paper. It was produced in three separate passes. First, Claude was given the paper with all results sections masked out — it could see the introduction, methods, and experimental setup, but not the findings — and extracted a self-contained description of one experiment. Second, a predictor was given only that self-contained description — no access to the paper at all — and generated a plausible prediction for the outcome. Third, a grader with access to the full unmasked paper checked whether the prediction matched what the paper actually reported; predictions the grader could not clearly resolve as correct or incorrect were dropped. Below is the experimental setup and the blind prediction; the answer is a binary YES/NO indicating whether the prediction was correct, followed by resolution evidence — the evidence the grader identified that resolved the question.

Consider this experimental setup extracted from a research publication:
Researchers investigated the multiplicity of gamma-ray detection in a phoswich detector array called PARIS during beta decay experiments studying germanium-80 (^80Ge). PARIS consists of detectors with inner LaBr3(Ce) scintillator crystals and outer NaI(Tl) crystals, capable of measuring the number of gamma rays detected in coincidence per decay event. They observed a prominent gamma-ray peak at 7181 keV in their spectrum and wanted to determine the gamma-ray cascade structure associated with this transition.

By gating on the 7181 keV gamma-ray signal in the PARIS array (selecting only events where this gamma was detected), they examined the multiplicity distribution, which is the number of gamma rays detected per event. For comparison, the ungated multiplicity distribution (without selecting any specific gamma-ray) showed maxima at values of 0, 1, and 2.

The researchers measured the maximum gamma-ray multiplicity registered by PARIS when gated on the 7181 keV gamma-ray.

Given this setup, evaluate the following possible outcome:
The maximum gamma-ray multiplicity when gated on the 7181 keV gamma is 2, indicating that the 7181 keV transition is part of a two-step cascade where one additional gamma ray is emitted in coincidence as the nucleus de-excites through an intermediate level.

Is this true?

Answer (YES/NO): YES